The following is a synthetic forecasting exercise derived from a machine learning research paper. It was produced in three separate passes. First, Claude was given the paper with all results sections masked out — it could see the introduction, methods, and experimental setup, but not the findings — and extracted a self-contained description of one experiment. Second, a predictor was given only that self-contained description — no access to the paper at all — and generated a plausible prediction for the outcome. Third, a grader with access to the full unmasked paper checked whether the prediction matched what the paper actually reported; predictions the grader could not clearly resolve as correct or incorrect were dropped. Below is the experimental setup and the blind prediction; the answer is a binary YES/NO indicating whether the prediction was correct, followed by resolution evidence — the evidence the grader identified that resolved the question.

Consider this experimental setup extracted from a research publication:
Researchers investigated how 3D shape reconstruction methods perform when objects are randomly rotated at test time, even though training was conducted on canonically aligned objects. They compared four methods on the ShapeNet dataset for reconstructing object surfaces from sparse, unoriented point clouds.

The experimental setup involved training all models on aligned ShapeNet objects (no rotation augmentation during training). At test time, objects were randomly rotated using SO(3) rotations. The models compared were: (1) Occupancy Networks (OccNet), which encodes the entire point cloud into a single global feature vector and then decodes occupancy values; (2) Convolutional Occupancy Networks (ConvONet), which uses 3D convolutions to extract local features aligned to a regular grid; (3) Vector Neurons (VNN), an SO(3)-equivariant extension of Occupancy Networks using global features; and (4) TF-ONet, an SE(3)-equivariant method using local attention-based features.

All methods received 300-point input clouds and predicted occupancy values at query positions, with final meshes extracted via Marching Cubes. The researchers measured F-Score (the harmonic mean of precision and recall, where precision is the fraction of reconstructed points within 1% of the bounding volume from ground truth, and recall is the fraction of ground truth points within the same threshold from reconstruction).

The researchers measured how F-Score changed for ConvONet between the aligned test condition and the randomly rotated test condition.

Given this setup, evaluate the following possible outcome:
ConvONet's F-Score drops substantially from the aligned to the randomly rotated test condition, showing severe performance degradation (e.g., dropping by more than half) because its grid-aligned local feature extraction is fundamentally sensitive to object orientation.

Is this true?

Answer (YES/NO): NO